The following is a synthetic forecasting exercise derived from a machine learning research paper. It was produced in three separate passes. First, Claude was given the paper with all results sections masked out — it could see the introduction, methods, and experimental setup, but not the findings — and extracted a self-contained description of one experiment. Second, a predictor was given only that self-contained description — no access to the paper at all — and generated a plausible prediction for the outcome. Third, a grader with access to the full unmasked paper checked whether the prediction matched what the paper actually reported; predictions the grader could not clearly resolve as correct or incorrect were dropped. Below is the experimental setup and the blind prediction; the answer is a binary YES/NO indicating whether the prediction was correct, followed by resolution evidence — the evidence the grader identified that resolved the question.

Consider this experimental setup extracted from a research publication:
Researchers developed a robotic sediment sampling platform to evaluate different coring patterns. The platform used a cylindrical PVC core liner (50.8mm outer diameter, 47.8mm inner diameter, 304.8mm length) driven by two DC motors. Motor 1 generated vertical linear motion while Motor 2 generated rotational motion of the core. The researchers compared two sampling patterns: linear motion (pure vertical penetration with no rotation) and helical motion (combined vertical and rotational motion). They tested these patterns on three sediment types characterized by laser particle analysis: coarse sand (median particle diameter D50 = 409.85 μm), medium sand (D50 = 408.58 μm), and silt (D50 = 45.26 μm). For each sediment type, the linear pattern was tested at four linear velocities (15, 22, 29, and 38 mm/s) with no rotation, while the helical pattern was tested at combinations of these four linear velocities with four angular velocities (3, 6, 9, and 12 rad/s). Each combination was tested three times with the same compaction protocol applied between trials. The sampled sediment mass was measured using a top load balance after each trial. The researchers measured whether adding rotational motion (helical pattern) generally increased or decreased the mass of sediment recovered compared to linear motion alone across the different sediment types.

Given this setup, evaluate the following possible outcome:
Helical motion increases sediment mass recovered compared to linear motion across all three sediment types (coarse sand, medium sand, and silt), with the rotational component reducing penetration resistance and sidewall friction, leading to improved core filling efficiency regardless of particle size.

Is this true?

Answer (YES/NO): YES